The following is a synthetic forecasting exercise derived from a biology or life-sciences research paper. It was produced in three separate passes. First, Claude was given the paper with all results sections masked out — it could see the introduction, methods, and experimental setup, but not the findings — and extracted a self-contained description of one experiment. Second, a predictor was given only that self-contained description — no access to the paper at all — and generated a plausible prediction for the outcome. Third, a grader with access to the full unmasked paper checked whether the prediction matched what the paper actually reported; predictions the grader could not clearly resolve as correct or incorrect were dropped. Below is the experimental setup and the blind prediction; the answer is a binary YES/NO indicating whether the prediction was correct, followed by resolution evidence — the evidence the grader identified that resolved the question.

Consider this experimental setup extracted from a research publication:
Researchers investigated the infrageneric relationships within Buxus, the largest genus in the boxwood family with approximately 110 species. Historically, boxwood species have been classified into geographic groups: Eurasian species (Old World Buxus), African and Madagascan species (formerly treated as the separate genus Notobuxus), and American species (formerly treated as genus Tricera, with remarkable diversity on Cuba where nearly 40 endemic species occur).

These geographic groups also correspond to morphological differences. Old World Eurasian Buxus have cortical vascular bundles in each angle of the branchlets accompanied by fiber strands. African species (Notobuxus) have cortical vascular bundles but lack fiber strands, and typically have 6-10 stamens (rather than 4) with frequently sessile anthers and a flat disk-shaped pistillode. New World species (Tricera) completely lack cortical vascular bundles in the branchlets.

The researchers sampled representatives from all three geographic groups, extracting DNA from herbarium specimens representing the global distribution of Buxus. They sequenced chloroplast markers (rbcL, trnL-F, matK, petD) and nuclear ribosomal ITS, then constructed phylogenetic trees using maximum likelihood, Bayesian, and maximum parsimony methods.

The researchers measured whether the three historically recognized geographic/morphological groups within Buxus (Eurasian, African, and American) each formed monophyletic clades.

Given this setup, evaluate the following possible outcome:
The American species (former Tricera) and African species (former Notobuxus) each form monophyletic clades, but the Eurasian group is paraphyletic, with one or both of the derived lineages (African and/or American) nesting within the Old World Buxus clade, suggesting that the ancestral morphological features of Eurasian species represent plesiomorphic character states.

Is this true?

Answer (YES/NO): NO